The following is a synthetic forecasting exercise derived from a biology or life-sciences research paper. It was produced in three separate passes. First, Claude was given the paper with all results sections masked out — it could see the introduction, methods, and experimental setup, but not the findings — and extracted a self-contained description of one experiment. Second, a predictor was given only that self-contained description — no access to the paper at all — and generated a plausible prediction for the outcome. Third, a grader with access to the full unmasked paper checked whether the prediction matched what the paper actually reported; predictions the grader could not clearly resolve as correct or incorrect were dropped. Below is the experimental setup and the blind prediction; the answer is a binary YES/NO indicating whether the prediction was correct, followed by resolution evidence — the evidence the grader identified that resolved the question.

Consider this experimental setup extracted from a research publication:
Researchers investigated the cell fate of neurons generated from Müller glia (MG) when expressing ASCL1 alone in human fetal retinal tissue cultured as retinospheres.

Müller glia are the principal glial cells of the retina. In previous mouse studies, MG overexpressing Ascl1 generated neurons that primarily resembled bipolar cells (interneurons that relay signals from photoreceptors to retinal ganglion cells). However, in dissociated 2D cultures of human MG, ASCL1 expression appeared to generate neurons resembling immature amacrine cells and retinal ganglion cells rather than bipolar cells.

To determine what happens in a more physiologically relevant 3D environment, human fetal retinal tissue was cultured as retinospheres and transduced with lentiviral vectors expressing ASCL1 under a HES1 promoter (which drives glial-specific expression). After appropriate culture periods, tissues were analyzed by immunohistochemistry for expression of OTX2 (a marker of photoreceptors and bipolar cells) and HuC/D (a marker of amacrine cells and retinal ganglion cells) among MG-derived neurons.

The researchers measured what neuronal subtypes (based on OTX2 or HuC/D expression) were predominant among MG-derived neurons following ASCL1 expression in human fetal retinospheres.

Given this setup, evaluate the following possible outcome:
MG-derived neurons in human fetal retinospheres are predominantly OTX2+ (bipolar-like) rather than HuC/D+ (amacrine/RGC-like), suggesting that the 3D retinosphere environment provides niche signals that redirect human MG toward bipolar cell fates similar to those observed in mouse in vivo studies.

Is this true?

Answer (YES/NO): YES